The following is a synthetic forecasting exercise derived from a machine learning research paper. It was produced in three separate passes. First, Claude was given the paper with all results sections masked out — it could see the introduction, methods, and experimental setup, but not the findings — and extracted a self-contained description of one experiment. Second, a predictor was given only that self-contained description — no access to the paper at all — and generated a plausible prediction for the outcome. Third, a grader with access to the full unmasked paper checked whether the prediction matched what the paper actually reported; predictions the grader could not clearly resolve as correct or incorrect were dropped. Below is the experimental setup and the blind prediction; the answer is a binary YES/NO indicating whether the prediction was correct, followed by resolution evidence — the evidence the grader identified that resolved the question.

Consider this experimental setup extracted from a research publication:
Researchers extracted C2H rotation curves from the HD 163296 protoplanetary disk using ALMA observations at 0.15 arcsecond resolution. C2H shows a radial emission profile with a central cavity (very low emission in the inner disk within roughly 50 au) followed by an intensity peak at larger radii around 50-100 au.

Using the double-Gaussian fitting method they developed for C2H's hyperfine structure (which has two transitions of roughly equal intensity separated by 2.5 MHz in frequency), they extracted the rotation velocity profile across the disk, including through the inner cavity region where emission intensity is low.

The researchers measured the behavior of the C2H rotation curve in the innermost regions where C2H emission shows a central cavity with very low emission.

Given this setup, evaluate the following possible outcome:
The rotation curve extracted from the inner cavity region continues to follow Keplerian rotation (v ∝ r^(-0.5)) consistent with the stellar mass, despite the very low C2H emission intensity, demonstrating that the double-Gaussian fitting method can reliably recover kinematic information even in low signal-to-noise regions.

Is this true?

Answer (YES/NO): NO